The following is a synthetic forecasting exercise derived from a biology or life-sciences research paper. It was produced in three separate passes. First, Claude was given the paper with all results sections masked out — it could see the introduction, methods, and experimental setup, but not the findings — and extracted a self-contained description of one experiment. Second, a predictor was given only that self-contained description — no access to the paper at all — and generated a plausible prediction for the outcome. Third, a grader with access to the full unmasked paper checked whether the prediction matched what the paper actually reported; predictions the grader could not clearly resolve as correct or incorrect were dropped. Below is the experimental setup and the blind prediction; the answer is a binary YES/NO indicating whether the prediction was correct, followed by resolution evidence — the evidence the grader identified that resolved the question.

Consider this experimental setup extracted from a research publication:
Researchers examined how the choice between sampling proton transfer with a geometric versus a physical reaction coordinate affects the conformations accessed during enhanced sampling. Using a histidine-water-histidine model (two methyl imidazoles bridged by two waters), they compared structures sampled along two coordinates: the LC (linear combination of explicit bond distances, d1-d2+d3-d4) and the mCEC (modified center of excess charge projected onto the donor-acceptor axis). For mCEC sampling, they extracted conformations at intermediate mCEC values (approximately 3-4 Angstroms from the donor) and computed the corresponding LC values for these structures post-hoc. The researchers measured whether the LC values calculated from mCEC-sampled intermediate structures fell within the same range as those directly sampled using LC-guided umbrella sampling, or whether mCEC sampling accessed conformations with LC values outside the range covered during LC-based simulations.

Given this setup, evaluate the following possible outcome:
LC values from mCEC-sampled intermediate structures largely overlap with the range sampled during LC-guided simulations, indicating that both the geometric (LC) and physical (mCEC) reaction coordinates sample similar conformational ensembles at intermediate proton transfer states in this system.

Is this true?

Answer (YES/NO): NO